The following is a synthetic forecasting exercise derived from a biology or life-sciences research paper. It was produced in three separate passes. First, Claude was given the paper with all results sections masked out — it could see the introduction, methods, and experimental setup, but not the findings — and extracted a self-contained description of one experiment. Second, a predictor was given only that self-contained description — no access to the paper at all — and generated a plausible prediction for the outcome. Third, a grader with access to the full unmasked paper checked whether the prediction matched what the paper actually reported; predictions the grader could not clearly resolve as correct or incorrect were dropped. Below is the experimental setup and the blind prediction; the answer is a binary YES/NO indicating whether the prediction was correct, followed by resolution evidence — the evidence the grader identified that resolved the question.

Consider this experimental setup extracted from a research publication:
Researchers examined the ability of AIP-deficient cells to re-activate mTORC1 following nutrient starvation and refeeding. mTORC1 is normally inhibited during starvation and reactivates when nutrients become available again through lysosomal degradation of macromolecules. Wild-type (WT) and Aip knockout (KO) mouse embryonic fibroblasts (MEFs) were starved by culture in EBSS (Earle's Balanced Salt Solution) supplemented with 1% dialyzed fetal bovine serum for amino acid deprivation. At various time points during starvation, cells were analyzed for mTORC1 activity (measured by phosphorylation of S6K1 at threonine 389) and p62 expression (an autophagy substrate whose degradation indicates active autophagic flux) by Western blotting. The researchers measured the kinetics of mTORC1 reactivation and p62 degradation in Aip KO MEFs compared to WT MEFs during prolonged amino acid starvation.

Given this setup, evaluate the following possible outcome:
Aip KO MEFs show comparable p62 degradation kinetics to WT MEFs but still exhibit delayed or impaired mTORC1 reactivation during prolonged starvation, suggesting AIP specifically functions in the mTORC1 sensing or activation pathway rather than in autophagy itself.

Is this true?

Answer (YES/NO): NO